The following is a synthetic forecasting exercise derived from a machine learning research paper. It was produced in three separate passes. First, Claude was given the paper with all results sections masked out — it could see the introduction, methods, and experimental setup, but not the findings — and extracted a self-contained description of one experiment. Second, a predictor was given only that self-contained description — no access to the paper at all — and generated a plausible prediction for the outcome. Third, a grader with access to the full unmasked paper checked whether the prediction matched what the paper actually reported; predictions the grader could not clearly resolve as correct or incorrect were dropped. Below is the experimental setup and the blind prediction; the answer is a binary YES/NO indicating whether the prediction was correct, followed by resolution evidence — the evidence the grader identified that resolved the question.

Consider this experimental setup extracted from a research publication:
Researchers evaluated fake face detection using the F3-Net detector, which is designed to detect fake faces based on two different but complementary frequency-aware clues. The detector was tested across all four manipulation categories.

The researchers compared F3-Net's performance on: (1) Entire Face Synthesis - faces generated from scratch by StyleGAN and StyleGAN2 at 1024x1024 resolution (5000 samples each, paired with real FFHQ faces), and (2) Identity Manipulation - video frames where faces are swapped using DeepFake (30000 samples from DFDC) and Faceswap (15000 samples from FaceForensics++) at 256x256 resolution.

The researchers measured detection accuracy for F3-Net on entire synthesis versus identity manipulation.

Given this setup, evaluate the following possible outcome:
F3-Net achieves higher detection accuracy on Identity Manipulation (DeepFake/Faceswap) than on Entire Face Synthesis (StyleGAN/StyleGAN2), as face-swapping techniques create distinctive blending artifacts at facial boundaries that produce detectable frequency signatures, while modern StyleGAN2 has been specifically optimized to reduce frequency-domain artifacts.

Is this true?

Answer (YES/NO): YES